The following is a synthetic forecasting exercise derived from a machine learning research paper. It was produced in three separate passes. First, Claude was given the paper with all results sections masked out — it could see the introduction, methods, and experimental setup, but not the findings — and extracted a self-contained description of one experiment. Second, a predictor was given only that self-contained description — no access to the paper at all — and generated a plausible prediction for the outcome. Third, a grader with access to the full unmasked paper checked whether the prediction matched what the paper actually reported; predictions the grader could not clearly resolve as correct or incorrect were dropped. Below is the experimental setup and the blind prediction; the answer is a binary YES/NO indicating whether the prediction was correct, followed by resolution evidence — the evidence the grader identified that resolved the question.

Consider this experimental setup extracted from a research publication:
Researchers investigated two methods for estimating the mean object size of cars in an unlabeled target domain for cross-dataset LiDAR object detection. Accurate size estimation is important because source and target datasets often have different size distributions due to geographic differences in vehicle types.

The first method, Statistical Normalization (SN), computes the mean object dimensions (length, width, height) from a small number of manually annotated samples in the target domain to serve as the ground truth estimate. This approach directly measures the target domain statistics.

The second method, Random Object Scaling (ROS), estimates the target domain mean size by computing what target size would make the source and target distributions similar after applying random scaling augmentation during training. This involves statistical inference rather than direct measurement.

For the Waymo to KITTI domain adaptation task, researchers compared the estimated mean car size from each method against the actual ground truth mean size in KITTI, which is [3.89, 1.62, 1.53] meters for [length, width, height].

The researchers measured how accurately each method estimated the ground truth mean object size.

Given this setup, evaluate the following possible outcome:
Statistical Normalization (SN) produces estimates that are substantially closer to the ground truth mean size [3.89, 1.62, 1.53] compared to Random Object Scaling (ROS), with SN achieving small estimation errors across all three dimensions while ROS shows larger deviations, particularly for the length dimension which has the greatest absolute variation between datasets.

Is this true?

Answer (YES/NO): NO